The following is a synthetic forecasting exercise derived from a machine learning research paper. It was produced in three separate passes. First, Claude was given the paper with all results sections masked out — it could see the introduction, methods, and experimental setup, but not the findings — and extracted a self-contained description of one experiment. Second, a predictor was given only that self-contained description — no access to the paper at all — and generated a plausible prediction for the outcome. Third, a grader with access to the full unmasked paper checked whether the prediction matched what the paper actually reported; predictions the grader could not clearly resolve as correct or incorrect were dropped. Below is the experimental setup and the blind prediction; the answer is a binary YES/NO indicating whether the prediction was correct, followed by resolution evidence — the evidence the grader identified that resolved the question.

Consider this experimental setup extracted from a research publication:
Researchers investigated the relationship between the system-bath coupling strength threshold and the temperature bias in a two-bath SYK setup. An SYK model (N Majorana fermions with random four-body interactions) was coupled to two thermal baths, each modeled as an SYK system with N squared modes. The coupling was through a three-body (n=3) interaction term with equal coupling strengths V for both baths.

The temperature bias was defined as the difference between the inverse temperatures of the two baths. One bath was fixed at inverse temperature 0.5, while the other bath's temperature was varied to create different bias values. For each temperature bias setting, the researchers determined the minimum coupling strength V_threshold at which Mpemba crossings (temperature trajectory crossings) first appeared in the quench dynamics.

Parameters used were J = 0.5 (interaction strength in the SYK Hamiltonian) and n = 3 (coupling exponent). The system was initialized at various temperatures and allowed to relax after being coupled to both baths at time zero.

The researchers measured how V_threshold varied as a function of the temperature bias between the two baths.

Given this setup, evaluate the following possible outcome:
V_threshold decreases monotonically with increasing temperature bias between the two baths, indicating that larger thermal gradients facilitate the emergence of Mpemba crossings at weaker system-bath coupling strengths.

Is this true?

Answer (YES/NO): NO